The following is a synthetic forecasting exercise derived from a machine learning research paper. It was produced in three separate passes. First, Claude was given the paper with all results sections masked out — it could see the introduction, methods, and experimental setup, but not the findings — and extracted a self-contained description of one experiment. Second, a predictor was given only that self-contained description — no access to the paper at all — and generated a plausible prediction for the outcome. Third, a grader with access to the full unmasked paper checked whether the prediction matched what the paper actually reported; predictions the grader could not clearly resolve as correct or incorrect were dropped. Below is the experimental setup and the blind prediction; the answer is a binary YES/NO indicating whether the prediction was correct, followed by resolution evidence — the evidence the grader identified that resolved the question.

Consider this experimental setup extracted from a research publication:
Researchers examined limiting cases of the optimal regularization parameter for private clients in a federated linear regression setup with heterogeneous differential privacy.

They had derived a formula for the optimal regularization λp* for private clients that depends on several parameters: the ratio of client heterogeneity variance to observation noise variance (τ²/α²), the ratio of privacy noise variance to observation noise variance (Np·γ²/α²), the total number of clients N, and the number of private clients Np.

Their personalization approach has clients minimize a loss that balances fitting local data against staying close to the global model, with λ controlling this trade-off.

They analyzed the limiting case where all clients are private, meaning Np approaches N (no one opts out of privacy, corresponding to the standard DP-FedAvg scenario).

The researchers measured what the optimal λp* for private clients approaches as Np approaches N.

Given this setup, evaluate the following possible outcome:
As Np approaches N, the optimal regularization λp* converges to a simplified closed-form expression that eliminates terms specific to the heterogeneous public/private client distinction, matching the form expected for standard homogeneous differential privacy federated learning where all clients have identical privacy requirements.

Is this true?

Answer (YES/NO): YES